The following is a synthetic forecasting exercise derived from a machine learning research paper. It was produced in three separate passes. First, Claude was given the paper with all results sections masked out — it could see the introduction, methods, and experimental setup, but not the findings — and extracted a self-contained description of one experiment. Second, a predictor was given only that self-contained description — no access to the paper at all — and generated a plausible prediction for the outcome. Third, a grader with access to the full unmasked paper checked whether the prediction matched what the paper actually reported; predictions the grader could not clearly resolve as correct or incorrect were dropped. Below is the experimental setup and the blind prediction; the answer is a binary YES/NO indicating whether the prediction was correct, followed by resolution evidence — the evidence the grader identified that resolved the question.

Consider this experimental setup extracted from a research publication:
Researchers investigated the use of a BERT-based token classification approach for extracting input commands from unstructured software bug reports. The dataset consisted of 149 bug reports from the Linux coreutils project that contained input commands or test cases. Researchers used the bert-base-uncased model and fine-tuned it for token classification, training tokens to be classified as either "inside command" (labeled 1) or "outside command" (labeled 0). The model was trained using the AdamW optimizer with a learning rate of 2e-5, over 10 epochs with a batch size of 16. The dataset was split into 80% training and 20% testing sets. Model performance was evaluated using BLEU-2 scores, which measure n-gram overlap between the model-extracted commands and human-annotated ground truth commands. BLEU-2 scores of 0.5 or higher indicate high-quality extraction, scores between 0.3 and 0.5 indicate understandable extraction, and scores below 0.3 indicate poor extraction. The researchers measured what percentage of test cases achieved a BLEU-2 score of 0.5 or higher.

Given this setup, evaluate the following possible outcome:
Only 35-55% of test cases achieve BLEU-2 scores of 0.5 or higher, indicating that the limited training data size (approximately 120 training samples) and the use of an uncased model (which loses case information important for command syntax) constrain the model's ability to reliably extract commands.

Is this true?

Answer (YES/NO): NO